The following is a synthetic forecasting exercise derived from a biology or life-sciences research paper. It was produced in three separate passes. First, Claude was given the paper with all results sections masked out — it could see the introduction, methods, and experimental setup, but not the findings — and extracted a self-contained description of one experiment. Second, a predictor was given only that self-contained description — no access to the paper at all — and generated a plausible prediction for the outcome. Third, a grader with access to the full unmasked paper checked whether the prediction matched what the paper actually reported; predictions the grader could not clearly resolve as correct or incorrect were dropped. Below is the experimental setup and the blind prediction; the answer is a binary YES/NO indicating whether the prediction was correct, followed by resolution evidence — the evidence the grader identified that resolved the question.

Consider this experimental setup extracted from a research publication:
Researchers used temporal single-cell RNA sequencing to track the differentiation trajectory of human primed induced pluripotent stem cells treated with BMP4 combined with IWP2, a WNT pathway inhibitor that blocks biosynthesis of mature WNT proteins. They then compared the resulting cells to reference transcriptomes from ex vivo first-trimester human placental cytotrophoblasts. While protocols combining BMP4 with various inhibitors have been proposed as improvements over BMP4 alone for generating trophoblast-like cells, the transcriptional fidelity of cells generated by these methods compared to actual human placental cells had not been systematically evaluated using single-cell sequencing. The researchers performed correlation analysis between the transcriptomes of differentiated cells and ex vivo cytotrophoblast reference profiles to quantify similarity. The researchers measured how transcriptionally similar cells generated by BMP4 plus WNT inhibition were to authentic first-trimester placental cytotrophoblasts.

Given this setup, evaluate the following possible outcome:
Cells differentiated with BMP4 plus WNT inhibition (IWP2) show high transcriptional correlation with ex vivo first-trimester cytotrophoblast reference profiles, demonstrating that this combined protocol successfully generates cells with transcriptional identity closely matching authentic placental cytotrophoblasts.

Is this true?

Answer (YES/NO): NO